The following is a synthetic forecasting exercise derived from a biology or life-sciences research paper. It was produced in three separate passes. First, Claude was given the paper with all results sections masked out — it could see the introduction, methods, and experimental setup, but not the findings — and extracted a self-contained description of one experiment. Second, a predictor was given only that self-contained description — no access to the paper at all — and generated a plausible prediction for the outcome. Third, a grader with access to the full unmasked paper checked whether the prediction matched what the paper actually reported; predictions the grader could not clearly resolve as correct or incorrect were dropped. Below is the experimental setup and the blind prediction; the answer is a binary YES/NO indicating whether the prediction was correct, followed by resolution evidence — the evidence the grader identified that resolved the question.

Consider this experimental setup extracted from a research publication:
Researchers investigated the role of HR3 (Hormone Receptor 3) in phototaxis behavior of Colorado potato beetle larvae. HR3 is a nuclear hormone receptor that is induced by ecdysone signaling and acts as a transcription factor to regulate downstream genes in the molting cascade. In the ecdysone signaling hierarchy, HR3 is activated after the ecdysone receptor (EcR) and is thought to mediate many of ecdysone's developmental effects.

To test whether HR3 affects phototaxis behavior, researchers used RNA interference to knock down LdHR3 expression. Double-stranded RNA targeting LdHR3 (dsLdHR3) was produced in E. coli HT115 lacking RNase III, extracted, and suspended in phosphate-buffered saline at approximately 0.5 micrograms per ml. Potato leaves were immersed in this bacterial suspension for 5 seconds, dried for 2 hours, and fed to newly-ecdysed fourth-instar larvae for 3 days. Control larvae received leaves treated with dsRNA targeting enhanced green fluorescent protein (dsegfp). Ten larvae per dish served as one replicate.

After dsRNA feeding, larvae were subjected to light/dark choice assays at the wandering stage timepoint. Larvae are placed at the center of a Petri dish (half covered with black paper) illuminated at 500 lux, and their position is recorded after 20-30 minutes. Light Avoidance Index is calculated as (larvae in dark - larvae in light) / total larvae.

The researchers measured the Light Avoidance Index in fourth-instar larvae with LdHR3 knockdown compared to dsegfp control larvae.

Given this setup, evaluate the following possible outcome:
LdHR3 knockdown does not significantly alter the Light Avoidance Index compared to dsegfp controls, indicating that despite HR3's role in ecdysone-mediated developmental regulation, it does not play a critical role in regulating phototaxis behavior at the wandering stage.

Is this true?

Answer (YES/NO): YES